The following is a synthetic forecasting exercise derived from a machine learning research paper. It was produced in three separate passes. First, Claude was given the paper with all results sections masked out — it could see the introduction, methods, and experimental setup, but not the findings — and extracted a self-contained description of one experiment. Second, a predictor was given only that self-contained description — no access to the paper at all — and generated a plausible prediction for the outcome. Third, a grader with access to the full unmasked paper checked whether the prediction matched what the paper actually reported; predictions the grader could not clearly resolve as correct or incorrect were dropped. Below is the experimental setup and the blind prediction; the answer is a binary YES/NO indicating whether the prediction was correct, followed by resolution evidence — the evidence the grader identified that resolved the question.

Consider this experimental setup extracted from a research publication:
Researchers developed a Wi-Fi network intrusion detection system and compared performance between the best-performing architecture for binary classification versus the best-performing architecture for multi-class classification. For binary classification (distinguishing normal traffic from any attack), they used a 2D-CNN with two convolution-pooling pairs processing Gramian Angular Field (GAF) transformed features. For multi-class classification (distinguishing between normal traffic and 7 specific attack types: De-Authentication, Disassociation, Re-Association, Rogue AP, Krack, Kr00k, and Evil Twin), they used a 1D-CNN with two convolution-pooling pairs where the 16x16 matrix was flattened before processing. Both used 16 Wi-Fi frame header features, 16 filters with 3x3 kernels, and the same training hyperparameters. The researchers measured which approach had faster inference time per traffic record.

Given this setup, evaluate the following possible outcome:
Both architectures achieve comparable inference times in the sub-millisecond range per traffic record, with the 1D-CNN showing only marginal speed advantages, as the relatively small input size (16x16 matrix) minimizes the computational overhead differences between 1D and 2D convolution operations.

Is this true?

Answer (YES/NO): YES